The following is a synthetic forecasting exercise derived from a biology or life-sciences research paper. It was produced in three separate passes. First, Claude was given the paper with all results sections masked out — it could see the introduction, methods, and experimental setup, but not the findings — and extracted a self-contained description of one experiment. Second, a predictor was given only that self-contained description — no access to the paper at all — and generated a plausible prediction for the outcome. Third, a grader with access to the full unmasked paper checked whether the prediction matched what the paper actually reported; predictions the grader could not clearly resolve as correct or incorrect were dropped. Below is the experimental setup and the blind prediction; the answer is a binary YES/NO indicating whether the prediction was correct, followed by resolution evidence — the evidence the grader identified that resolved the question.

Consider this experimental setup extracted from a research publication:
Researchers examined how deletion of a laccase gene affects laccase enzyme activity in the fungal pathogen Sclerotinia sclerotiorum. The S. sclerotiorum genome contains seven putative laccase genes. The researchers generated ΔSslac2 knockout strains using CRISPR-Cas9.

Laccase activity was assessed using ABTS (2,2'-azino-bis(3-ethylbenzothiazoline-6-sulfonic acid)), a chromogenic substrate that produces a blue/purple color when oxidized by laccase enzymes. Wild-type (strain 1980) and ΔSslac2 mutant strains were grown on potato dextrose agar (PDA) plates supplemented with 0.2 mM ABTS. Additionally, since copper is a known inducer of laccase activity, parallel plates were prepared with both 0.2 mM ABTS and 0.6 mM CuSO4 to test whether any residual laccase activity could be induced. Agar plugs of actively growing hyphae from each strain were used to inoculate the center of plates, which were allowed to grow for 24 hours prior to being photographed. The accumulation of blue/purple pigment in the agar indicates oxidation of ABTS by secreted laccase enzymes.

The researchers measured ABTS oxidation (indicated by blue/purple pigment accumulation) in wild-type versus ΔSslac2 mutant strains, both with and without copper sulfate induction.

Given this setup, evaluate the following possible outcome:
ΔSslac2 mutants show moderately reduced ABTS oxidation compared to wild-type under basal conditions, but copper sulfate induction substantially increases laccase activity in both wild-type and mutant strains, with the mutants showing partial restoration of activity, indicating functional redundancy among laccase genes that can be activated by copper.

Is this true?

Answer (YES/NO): NO